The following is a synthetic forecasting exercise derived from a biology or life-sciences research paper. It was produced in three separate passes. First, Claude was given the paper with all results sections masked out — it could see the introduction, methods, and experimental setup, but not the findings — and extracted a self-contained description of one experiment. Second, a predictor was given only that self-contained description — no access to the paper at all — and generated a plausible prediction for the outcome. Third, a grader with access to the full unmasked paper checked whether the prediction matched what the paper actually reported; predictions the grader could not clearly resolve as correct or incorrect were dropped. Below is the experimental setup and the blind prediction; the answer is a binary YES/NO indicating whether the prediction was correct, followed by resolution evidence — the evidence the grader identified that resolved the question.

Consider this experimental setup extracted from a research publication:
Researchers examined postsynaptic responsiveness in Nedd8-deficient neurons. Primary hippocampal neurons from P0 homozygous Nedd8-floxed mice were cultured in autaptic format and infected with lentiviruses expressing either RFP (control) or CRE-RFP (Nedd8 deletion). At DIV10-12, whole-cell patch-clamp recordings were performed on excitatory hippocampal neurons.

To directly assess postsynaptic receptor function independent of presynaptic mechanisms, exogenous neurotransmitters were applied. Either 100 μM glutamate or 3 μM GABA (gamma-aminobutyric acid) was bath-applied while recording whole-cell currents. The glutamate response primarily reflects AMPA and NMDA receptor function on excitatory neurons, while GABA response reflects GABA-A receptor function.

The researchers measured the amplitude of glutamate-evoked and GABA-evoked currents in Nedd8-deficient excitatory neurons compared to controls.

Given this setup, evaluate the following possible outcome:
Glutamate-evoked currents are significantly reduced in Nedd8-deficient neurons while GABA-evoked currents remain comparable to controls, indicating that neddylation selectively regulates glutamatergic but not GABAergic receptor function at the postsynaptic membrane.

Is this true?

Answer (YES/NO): NO